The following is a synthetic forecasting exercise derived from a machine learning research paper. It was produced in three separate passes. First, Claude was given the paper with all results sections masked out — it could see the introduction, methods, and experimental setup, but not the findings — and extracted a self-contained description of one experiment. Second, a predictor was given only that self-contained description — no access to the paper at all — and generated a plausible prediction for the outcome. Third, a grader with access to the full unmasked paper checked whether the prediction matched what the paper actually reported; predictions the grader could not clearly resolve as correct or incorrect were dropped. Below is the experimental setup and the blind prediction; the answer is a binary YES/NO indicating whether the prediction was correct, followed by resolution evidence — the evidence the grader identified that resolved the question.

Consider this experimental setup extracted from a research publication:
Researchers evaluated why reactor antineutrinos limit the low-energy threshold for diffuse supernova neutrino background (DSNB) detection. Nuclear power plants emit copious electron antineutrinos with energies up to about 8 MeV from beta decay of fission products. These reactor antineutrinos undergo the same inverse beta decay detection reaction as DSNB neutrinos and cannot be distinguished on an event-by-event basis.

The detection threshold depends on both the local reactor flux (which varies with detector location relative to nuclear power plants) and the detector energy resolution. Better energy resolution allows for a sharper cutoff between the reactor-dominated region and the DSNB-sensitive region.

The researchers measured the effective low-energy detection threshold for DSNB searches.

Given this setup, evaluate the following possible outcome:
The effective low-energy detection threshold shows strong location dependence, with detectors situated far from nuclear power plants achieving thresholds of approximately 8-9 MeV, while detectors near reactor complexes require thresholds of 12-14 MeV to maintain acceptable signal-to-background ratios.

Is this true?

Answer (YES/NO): NO